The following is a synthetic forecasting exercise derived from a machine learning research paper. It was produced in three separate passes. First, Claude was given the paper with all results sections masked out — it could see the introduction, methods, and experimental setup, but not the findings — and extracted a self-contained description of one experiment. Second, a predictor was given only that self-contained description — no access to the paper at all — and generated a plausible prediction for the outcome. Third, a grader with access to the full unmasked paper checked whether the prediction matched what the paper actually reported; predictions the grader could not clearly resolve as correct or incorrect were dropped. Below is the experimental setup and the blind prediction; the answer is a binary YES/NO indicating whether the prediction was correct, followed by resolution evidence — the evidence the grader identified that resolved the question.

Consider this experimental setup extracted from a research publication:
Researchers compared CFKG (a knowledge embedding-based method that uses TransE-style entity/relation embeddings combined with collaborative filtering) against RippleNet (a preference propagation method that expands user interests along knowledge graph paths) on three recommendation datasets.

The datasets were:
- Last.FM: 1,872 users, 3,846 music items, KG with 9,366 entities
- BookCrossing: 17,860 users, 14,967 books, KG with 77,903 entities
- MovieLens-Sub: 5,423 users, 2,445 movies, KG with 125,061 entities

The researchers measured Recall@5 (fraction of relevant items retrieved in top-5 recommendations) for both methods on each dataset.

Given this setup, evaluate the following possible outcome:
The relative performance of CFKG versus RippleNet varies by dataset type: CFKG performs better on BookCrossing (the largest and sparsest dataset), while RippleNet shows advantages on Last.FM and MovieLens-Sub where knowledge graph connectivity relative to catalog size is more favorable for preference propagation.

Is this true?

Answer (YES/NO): YES